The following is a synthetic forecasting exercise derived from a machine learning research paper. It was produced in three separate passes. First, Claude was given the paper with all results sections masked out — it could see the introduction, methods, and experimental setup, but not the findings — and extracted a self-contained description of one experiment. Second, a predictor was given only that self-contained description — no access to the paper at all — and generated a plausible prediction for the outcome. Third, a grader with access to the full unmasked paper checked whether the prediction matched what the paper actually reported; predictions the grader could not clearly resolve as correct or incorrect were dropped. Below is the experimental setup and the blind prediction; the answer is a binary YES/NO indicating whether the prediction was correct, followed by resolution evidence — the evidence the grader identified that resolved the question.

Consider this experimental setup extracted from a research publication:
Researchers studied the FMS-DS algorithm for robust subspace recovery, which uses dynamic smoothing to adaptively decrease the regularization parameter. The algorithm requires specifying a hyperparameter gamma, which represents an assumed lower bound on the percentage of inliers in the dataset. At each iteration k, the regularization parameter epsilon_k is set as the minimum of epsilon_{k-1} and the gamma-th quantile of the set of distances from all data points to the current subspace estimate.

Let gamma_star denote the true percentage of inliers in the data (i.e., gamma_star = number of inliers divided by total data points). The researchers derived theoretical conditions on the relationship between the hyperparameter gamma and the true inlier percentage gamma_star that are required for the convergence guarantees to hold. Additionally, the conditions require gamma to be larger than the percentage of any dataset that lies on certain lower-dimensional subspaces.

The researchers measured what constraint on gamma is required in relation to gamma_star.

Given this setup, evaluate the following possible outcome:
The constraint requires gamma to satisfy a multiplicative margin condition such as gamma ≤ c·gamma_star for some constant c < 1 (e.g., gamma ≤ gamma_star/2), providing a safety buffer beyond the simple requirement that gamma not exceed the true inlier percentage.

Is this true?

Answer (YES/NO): YES